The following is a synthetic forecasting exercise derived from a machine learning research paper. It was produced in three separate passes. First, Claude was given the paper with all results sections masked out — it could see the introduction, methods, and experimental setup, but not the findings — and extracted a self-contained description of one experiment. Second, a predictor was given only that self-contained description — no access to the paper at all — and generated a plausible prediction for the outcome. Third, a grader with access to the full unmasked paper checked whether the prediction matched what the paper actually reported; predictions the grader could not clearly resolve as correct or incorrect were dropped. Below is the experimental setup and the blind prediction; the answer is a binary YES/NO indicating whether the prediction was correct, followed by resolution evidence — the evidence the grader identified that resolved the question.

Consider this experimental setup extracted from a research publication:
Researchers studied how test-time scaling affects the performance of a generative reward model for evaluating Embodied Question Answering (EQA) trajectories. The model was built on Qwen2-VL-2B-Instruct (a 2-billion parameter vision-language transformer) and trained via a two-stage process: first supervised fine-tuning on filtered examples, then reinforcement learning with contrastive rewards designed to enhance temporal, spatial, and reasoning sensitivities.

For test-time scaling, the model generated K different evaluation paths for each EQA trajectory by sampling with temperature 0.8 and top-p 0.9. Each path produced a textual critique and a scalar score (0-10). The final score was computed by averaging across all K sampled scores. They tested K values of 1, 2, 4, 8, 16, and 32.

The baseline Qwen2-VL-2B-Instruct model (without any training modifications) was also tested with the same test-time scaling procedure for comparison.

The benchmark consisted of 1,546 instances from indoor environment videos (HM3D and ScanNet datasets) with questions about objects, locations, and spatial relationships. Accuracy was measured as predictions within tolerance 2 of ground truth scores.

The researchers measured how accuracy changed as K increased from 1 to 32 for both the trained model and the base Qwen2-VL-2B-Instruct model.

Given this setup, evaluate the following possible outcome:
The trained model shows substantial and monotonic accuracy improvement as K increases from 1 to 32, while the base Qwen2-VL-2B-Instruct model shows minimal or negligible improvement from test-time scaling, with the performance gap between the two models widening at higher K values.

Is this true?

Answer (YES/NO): YES